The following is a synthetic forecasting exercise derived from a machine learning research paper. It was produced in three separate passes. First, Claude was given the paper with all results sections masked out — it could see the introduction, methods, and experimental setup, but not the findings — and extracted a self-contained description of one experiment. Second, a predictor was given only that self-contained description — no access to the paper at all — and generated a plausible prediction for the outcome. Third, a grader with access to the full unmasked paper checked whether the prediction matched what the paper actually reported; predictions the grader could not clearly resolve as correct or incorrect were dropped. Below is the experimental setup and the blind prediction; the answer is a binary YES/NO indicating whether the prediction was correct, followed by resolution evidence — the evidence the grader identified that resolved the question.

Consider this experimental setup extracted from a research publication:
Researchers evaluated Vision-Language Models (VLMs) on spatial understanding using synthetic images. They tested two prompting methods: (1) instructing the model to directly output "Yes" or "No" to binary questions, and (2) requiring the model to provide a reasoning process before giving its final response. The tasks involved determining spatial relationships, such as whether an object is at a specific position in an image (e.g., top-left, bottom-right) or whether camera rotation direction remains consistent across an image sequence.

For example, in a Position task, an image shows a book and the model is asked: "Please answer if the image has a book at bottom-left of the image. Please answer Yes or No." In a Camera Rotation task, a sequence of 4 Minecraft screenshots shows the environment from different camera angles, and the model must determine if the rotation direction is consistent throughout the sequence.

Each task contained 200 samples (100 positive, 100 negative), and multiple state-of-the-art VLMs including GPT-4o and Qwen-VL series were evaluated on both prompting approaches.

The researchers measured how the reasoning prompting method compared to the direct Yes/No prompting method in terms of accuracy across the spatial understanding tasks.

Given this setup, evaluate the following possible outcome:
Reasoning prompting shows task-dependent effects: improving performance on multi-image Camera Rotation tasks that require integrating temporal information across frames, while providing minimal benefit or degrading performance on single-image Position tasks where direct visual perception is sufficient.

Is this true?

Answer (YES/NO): NO